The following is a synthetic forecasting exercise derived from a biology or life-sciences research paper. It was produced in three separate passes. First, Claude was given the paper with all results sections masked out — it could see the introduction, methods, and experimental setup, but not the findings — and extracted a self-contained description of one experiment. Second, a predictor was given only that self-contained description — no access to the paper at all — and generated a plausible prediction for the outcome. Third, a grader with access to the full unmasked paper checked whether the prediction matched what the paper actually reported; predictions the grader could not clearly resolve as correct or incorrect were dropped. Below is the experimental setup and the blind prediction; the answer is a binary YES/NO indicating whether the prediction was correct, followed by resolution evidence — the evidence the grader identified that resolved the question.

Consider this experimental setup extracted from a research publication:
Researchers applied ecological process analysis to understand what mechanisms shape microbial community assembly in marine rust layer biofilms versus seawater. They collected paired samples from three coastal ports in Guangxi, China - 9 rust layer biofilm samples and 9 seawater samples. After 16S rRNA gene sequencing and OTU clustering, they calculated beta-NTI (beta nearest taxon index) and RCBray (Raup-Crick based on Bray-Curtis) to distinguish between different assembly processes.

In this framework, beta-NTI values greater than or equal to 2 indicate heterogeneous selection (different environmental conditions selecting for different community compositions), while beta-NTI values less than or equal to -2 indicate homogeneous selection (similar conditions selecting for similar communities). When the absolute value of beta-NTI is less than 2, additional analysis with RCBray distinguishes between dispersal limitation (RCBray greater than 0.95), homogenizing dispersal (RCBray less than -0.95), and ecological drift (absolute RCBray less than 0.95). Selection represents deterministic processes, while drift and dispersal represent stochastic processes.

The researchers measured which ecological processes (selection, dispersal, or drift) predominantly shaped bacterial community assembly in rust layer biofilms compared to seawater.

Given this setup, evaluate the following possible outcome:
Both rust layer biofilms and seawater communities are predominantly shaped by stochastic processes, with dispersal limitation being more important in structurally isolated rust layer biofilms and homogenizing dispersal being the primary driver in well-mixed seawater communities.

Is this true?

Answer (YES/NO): NO